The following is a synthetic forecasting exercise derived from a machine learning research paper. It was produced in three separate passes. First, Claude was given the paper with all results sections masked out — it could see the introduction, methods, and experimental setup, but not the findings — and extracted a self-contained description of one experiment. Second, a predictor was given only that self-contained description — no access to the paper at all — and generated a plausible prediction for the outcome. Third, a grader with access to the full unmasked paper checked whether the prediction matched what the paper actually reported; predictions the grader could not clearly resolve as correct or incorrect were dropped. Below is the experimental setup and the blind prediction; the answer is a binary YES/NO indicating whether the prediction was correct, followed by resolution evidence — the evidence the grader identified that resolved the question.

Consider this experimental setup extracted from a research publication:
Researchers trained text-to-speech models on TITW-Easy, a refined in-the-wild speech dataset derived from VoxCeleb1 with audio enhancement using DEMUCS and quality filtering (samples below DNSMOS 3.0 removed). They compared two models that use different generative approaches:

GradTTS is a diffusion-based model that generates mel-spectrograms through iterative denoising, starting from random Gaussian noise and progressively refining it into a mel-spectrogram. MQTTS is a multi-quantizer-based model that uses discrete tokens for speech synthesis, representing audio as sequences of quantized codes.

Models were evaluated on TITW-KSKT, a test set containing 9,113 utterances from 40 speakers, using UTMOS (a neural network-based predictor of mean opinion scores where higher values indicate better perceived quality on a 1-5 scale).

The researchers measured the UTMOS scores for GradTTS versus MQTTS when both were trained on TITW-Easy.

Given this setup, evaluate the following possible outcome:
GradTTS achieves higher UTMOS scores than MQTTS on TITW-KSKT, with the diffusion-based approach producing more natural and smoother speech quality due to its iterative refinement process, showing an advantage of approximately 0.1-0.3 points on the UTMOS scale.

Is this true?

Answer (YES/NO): NO